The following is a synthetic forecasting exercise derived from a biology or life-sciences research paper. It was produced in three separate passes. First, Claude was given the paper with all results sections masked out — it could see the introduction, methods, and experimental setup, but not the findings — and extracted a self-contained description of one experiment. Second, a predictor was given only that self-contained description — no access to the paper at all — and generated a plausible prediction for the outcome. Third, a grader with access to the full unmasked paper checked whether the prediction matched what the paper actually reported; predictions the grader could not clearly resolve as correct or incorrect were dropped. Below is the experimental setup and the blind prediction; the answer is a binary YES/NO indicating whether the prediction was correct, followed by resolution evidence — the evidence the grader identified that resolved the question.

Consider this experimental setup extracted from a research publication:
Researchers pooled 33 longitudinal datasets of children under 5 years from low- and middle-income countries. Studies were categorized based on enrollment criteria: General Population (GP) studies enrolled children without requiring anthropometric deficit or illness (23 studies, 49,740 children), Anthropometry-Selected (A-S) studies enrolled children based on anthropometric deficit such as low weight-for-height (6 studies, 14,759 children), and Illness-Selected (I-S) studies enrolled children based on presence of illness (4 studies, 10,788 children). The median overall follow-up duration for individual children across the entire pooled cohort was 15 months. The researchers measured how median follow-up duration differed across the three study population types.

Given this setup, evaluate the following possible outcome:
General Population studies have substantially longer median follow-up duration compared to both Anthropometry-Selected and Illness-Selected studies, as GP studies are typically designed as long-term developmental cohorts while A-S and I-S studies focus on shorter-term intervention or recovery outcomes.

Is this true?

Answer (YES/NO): YES